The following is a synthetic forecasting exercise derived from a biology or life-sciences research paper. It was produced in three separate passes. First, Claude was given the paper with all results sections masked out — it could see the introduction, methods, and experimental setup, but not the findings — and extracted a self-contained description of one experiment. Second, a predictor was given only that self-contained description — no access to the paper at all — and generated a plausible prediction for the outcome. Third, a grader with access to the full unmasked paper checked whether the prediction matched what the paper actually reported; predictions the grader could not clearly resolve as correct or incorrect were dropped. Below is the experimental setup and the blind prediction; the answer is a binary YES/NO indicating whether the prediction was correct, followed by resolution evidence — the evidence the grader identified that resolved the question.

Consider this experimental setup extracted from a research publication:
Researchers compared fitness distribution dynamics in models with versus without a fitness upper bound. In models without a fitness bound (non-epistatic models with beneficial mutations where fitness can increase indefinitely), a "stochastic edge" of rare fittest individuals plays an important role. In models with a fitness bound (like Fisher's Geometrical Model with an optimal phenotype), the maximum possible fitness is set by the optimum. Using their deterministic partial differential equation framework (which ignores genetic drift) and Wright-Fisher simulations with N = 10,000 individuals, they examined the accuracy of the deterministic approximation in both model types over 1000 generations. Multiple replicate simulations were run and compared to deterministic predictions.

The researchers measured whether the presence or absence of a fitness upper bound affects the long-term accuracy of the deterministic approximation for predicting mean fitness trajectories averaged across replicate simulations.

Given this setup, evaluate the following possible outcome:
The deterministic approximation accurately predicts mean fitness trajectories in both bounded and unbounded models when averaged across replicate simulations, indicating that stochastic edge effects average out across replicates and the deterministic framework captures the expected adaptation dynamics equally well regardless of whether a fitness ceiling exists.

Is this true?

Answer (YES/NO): NO